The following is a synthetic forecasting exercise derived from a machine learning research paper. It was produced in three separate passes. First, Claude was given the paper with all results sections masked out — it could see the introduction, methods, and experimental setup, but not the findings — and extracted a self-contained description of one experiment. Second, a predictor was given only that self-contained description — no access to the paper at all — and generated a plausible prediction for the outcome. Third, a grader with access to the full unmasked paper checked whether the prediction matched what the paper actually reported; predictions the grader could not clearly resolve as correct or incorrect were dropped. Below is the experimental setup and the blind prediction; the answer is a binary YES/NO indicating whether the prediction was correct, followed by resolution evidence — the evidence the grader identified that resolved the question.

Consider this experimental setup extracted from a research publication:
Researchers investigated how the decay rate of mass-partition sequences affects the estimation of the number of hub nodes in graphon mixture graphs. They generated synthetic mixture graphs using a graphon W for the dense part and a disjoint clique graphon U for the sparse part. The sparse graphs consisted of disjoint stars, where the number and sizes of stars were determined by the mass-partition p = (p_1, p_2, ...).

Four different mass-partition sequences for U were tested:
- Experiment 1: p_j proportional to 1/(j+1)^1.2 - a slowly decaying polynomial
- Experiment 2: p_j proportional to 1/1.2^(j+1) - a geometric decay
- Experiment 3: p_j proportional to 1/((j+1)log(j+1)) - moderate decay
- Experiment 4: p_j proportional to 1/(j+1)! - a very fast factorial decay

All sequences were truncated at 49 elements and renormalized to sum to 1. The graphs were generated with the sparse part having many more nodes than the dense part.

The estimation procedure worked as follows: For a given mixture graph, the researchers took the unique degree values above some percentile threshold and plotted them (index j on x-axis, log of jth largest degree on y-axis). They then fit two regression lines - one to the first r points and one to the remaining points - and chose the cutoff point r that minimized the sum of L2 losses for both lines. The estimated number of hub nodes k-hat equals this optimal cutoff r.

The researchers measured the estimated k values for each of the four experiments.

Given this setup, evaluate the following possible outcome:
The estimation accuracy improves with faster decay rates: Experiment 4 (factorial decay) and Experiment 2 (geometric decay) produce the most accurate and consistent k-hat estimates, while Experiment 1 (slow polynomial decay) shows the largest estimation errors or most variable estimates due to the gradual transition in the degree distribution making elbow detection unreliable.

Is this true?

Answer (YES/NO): YES